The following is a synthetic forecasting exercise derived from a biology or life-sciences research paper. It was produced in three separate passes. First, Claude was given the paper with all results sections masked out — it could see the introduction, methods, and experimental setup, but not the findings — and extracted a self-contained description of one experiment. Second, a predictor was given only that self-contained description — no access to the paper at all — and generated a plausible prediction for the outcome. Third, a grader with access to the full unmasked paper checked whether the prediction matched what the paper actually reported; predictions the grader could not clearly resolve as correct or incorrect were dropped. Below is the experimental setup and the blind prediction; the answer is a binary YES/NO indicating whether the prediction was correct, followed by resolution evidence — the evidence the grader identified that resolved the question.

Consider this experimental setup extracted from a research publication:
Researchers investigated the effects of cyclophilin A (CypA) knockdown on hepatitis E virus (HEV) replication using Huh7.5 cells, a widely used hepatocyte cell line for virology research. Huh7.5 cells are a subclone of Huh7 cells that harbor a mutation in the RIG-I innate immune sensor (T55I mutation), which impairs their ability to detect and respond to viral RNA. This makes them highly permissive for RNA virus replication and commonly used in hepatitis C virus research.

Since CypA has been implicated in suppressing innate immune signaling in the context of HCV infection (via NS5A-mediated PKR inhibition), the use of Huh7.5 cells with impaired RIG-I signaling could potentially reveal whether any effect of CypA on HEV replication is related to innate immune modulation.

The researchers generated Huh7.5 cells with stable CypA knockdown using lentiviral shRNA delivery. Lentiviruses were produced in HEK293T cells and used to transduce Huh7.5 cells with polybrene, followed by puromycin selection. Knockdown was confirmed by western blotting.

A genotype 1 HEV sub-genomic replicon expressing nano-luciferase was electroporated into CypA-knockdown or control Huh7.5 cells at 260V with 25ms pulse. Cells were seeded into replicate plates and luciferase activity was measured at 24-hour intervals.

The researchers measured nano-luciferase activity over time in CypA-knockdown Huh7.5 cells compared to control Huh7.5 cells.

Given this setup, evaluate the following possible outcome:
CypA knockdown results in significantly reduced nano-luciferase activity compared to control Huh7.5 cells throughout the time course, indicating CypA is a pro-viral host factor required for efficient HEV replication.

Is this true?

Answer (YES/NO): NO